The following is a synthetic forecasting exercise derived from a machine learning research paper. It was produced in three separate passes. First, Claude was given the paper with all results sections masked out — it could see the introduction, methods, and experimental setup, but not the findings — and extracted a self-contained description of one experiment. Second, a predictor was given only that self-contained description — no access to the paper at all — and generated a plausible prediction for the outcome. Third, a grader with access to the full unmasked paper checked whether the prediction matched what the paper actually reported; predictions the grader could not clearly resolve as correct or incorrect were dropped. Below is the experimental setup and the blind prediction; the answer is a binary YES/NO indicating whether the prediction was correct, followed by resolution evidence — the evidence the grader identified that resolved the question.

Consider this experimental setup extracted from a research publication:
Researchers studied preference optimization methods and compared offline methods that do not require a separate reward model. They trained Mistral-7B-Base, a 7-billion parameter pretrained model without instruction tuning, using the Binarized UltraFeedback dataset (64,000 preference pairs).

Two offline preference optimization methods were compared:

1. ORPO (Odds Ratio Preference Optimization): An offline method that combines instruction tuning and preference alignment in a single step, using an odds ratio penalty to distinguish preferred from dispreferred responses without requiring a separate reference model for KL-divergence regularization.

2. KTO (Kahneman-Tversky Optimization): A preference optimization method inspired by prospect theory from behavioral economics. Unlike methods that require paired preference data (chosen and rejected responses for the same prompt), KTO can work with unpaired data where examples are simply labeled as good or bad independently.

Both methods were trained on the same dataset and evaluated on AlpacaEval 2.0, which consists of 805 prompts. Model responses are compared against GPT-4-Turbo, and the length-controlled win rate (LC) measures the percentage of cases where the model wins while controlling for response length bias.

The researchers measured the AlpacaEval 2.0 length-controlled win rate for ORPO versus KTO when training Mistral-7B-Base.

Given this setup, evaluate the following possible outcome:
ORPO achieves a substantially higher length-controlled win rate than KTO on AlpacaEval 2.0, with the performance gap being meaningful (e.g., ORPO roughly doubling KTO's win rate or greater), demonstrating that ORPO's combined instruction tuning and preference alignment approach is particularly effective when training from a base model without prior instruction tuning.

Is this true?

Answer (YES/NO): NO